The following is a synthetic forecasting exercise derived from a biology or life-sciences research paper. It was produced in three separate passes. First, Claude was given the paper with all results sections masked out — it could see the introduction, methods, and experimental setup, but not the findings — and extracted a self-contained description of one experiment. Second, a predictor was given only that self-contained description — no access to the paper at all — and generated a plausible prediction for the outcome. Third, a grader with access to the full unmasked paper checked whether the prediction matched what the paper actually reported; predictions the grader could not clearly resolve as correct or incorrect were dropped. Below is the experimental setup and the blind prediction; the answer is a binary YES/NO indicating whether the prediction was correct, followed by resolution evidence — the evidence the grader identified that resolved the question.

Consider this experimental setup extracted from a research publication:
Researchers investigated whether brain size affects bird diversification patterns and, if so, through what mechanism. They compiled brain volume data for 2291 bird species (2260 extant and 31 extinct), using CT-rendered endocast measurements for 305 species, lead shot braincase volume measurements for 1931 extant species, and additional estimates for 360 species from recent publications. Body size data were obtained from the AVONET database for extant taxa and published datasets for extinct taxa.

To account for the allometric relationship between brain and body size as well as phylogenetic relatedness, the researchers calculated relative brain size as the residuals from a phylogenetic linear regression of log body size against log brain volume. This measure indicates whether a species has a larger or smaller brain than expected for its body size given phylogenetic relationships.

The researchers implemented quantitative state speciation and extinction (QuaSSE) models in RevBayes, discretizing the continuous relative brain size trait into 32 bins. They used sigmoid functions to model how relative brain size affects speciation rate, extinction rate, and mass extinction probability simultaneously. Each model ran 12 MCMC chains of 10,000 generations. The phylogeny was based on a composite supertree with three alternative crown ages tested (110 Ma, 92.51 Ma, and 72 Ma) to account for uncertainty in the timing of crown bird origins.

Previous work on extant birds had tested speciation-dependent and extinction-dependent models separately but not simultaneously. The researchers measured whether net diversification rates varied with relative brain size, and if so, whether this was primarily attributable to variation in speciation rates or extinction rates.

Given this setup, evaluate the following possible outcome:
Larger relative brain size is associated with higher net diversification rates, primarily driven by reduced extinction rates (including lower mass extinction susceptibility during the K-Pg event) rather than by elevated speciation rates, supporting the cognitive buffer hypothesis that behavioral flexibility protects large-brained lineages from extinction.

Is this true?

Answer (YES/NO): NO